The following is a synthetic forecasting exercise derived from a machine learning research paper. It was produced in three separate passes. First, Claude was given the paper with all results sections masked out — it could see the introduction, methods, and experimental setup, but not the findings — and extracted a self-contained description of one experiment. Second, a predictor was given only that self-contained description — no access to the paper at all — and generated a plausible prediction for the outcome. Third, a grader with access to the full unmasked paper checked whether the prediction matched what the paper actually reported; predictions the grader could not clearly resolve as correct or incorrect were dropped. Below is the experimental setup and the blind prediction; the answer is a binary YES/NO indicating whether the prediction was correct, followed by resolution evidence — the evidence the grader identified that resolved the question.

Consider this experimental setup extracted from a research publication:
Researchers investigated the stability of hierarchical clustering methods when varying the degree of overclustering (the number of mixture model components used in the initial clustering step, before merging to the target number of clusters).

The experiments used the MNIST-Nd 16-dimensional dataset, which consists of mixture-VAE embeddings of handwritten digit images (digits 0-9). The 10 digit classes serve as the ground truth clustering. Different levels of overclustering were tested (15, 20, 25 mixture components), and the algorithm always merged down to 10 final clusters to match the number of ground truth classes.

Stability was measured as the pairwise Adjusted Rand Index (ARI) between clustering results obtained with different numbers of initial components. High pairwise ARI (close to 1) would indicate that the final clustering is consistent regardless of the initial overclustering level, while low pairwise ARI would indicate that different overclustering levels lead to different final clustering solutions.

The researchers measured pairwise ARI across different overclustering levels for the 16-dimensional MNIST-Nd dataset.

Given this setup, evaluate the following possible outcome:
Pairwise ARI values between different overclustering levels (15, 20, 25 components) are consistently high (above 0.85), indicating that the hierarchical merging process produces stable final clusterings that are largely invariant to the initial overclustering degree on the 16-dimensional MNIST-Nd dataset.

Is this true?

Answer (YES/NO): NO